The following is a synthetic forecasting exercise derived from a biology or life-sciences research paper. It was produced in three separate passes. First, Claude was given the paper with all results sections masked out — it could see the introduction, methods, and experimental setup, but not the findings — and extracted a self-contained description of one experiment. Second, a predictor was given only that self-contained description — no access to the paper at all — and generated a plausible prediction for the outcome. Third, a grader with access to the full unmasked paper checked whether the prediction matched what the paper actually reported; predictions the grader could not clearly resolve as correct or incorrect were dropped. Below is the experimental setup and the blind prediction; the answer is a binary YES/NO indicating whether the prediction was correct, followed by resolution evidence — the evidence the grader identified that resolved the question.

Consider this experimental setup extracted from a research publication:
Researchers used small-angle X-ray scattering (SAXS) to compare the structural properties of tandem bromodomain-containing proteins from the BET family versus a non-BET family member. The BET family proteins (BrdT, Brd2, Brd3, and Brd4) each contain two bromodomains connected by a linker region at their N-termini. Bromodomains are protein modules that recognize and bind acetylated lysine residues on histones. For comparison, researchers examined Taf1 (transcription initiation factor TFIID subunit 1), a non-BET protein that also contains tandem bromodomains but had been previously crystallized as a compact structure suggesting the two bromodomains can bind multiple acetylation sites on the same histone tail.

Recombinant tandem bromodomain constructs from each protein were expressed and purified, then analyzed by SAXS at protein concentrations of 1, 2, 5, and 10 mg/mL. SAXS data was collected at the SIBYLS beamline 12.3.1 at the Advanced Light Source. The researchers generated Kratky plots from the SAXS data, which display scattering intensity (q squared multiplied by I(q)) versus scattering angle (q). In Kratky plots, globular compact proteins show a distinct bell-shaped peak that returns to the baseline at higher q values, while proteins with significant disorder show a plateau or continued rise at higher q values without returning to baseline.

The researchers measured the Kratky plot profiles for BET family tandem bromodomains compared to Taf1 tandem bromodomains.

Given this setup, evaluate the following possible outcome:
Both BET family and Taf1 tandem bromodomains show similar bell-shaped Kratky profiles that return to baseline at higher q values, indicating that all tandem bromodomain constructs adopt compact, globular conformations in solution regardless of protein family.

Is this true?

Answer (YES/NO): NO